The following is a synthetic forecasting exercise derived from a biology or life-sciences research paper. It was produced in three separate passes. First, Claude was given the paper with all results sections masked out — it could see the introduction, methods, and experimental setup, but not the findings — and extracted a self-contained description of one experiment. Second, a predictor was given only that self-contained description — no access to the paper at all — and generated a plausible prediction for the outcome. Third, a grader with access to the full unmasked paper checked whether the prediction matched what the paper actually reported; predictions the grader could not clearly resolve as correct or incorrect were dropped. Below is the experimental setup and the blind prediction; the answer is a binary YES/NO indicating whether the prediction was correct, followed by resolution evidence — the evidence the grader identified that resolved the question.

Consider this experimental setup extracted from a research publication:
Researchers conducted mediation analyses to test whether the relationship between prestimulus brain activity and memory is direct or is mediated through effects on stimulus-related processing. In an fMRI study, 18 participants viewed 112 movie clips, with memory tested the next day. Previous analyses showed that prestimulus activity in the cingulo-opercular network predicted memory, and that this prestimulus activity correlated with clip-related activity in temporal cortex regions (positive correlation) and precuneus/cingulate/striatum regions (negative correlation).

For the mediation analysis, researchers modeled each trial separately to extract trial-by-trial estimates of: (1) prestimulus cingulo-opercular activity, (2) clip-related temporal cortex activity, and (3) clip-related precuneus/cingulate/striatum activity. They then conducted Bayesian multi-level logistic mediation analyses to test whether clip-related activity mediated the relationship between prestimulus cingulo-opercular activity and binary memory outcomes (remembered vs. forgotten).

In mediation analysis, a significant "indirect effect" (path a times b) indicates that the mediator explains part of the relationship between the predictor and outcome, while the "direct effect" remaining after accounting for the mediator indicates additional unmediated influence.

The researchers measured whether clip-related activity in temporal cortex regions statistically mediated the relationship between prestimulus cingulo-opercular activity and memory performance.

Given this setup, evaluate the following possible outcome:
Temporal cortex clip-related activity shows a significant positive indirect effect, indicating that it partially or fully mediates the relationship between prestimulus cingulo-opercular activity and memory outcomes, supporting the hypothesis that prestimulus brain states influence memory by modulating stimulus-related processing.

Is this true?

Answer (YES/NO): YES